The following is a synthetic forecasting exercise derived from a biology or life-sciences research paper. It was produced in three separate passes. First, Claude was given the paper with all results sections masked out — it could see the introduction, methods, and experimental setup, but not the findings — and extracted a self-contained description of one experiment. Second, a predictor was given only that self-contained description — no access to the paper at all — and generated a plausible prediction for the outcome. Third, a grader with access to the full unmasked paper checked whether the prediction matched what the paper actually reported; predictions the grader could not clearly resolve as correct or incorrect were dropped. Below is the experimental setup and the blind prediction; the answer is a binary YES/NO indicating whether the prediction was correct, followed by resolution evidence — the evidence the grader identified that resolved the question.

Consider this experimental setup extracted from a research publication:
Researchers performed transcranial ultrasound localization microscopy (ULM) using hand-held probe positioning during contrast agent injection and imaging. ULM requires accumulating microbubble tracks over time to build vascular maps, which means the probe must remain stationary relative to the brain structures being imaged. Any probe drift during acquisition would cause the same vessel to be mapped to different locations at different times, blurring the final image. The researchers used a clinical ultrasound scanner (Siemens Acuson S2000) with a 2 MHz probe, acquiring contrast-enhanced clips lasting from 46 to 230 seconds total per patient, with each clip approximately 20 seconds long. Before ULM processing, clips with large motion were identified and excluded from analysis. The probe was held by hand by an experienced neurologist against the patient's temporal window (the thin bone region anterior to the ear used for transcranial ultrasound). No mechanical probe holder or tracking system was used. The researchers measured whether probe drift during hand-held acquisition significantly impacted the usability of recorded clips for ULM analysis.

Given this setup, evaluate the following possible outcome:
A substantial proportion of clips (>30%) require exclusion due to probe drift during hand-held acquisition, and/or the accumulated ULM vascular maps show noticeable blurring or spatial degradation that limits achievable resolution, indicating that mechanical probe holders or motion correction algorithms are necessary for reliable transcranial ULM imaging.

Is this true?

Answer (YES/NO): NO